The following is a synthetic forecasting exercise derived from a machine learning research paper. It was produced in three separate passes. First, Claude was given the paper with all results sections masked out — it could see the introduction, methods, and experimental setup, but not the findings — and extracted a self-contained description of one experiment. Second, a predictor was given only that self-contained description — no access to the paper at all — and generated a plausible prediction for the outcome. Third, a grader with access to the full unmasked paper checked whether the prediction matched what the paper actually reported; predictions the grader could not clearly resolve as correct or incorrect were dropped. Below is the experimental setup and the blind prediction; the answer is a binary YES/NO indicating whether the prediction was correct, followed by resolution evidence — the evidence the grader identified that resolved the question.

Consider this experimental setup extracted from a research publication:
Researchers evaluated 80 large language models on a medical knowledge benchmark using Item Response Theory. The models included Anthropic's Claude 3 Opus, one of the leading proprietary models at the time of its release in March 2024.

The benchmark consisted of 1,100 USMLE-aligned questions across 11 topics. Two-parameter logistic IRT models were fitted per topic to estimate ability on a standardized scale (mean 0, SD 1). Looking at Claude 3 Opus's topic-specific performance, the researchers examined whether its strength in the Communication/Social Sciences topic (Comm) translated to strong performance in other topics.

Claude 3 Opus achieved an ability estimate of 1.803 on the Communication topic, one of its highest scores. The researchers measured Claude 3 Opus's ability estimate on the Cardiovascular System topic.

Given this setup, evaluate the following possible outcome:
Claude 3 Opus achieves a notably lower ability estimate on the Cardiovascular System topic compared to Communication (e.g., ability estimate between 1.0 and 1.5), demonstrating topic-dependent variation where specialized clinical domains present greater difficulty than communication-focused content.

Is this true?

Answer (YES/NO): NO